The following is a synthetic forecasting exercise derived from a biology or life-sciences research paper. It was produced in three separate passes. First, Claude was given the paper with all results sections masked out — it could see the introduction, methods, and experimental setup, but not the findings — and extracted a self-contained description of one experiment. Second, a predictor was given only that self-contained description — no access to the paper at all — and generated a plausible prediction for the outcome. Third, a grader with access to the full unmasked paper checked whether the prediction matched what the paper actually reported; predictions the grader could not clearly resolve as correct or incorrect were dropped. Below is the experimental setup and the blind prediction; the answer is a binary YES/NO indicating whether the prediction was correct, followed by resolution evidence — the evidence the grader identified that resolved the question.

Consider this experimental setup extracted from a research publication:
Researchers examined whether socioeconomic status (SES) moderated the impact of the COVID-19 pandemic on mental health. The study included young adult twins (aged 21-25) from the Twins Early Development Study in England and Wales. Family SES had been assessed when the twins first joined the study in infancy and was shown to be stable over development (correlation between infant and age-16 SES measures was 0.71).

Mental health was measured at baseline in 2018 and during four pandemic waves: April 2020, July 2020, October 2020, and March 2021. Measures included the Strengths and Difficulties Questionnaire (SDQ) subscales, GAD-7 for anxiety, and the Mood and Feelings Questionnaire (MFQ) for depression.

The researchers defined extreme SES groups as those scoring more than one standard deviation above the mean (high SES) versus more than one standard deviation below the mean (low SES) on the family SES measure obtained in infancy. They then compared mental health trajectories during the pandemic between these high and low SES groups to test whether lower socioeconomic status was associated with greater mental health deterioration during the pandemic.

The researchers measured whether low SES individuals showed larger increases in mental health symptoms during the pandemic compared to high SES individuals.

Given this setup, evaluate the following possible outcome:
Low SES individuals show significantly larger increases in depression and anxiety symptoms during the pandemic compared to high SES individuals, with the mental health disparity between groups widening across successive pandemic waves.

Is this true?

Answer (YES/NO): NO